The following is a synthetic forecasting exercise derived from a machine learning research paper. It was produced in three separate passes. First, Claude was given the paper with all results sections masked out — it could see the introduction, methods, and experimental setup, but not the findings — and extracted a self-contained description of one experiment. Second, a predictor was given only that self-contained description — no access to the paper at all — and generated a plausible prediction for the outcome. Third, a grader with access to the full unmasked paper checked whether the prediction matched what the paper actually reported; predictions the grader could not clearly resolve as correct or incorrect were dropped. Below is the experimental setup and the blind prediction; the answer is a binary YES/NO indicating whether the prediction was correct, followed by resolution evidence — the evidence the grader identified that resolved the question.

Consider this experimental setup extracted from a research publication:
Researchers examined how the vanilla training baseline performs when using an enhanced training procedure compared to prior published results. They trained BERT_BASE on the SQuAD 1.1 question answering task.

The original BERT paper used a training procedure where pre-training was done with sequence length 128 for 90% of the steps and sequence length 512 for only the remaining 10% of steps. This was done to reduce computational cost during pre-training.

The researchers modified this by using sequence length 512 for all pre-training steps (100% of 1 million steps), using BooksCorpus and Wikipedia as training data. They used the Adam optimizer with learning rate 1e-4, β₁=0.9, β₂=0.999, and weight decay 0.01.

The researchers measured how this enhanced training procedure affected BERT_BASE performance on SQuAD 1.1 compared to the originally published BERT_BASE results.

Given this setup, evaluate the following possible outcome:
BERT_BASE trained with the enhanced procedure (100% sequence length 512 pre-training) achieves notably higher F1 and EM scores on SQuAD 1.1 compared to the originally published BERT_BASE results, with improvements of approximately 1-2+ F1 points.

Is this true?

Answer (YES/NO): YES